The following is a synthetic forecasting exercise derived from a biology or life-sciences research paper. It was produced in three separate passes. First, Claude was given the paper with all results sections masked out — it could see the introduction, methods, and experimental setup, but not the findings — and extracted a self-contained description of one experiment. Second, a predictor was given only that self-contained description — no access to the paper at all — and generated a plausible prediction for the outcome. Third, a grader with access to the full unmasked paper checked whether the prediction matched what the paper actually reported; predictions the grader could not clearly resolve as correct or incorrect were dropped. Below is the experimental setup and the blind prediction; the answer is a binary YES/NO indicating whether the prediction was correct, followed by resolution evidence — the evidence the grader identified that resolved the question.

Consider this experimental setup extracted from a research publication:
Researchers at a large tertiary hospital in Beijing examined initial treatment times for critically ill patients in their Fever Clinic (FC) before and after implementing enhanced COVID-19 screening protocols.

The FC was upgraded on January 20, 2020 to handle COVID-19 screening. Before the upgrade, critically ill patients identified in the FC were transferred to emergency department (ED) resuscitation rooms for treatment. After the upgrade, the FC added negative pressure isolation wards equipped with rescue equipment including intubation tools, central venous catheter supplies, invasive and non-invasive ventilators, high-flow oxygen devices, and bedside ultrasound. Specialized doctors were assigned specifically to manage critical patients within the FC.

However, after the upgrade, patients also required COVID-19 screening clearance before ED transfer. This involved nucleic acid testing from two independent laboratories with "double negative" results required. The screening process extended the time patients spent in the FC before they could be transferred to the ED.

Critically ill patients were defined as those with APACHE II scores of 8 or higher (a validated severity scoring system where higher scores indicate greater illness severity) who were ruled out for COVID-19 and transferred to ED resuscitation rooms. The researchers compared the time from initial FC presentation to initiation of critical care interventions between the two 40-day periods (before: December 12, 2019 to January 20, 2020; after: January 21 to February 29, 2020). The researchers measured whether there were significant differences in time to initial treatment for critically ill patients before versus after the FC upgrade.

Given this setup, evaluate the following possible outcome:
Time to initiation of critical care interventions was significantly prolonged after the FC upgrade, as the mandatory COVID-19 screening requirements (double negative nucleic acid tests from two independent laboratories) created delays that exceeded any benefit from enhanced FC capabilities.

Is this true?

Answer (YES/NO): NO